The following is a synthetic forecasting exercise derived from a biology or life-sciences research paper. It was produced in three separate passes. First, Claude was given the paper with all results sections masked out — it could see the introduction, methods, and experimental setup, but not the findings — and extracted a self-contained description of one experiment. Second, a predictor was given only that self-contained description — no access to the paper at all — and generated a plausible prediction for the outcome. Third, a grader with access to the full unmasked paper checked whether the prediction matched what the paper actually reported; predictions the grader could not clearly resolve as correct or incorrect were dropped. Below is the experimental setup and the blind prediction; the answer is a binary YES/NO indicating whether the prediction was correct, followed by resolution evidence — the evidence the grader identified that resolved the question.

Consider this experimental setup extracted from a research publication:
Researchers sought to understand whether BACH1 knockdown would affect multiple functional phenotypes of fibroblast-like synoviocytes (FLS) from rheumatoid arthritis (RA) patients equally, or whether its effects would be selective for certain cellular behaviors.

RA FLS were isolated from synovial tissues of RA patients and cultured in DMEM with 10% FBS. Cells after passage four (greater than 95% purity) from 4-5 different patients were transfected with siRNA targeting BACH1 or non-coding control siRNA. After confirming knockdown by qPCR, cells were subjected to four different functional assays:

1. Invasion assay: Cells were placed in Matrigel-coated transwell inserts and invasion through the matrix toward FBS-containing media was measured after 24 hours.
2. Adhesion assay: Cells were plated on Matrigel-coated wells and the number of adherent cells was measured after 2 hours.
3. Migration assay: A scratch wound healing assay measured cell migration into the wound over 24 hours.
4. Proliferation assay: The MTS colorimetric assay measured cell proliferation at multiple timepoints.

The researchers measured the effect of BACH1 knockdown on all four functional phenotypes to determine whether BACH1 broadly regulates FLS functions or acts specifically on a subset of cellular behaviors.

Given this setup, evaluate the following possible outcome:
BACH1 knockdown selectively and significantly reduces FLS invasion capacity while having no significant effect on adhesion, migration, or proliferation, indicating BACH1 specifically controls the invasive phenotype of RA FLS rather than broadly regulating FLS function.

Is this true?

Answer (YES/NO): NO